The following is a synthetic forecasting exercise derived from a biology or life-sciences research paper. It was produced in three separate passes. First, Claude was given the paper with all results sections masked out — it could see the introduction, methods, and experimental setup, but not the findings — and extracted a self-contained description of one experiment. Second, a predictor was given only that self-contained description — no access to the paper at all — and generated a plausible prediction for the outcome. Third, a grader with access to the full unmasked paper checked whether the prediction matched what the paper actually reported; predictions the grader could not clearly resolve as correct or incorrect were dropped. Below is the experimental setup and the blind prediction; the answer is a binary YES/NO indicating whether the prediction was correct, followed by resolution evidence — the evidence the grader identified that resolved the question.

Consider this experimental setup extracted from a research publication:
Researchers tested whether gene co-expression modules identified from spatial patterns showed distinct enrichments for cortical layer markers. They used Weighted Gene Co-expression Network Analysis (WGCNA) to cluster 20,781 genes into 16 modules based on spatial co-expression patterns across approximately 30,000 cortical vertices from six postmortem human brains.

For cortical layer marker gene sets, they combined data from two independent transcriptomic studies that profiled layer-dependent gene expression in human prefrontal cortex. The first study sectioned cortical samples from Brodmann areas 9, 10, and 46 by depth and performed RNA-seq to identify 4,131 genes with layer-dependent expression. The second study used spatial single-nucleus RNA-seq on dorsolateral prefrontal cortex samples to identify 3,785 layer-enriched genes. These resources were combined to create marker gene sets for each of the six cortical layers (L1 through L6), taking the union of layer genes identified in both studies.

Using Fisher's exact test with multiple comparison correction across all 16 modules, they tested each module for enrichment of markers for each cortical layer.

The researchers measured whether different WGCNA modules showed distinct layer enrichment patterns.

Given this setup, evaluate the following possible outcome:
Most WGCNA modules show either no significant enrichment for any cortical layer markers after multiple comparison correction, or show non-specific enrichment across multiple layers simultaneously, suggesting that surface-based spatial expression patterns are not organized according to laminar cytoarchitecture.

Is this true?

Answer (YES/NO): NO